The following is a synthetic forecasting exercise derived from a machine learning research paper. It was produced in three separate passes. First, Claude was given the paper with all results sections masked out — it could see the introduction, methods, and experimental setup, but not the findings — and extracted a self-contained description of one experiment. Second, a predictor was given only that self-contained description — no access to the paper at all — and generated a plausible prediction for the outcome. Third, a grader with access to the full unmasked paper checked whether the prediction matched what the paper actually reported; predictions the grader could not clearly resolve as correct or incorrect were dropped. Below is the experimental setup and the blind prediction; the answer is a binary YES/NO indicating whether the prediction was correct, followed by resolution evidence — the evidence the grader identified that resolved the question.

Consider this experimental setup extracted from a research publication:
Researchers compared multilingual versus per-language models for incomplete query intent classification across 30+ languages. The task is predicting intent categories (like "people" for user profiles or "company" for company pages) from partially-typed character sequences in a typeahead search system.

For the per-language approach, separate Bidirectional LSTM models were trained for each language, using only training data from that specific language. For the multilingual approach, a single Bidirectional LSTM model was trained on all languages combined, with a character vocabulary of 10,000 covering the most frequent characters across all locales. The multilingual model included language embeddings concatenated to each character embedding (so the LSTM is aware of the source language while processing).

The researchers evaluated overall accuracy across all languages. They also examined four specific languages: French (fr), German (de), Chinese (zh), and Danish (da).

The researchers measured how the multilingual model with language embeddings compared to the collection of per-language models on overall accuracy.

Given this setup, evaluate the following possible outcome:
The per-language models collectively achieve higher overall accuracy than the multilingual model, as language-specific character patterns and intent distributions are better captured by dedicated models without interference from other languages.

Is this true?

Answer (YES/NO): NO